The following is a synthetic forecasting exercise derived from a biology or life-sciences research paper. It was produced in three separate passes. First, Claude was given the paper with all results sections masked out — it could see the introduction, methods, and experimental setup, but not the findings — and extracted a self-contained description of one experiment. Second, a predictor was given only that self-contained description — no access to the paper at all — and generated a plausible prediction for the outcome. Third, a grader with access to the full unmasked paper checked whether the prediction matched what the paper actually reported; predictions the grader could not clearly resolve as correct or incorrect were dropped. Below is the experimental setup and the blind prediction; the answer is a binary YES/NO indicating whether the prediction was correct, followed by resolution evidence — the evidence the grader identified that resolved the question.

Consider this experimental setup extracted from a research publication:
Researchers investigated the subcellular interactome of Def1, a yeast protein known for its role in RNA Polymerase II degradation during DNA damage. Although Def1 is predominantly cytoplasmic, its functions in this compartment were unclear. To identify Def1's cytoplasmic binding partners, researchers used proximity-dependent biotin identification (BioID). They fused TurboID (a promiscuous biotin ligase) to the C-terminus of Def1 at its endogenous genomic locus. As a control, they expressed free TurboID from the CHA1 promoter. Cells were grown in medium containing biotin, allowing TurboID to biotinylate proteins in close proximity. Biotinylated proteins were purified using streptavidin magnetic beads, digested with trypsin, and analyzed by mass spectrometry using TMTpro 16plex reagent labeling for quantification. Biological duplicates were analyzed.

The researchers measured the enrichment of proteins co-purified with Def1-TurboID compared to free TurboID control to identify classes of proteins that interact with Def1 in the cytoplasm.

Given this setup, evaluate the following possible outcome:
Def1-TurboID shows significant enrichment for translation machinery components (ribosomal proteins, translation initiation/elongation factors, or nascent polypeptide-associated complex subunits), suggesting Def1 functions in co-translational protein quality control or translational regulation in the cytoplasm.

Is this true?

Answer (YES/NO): YES